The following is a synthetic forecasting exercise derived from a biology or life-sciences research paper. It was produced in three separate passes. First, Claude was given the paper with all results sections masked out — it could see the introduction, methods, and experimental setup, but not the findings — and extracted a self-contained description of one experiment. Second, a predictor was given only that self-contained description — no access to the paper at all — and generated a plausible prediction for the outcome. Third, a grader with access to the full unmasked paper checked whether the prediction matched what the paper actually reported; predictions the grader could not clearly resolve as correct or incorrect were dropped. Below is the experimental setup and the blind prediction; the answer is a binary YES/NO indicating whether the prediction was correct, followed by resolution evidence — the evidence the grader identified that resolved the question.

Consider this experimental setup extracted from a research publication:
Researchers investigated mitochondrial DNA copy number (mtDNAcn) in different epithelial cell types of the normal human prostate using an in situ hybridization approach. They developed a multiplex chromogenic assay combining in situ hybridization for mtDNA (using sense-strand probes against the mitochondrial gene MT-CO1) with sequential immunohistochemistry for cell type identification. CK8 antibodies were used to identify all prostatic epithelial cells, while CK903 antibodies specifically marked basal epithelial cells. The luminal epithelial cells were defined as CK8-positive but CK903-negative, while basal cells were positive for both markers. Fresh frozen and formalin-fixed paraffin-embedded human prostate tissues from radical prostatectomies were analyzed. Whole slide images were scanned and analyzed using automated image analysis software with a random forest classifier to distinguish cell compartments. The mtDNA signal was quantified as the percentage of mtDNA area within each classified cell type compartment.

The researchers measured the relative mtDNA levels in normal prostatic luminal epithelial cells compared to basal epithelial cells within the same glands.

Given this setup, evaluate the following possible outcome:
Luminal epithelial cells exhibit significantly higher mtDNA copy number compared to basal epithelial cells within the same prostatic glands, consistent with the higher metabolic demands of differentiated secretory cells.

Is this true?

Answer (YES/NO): NO